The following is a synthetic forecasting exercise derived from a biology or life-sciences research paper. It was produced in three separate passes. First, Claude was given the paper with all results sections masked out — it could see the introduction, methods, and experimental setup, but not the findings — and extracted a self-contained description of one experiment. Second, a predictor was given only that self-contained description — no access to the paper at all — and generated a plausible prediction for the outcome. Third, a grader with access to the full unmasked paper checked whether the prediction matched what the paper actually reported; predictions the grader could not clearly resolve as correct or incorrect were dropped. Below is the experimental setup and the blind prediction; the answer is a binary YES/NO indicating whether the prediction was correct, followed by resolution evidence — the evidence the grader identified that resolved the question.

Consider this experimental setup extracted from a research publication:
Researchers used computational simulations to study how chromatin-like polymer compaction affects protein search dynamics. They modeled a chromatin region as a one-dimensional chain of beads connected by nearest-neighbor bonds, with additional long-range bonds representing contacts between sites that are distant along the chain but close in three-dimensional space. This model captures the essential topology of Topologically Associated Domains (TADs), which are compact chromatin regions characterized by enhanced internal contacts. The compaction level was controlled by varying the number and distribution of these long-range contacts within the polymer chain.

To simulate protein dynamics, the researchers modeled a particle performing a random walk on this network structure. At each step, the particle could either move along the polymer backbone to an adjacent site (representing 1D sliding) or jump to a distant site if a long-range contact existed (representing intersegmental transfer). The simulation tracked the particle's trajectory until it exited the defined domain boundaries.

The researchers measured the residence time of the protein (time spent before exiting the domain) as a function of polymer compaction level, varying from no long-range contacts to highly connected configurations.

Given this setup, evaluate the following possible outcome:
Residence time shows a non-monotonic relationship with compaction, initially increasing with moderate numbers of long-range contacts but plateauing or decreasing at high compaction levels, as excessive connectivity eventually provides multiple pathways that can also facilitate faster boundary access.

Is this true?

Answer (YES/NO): NO